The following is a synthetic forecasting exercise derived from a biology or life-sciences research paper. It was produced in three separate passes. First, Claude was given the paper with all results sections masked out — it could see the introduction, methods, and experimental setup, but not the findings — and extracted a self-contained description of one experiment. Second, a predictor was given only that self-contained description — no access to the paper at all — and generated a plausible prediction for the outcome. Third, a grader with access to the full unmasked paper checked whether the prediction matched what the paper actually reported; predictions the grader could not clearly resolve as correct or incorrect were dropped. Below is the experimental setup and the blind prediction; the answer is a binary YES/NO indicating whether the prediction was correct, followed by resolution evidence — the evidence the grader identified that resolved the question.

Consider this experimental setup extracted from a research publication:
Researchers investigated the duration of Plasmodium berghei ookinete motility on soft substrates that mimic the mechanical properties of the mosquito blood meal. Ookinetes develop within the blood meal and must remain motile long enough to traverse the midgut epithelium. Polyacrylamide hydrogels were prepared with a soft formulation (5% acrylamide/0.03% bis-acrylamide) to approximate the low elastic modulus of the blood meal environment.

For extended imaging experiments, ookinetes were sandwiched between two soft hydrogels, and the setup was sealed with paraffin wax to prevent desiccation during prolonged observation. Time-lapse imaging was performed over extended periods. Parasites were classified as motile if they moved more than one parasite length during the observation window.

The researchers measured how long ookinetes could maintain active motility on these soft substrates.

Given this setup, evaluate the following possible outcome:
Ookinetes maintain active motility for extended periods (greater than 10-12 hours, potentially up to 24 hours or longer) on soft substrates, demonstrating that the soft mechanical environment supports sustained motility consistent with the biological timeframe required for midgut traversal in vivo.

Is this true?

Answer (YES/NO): YES